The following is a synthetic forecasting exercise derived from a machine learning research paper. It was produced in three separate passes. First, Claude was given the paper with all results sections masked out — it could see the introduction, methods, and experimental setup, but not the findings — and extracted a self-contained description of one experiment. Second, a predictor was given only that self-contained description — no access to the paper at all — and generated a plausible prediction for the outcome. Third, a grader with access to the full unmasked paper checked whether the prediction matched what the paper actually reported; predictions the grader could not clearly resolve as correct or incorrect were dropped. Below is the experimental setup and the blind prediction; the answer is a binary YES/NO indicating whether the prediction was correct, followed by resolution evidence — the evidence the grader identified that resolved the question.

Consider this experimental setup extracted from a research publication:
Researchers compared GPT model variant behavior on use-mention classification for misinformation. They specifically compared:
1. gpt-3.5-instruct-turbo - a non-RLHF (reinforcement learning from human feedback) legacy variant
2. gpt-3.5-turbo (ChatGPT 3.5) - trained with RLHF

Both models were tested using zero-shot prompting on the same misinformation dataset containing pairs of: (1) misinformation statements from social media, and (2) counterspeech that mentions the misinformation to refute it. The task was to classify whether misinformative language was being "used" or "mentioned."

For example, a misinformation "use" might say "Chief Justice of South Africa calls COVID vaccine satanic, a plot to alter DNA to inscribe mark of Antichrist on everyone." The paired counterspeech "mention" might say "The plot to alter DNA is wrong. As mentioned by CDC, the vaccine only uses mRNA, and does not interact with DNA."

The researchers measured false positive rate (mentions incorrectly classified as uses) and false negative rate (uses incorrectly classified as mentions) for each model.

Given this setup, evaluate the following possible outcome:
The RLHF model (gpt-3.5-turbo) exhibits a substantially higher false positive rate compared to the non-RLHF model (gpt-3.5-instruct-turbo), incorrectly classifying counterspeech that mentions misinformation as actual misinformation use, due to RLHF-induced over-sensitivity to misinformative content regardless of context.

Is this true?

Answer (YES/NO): NO